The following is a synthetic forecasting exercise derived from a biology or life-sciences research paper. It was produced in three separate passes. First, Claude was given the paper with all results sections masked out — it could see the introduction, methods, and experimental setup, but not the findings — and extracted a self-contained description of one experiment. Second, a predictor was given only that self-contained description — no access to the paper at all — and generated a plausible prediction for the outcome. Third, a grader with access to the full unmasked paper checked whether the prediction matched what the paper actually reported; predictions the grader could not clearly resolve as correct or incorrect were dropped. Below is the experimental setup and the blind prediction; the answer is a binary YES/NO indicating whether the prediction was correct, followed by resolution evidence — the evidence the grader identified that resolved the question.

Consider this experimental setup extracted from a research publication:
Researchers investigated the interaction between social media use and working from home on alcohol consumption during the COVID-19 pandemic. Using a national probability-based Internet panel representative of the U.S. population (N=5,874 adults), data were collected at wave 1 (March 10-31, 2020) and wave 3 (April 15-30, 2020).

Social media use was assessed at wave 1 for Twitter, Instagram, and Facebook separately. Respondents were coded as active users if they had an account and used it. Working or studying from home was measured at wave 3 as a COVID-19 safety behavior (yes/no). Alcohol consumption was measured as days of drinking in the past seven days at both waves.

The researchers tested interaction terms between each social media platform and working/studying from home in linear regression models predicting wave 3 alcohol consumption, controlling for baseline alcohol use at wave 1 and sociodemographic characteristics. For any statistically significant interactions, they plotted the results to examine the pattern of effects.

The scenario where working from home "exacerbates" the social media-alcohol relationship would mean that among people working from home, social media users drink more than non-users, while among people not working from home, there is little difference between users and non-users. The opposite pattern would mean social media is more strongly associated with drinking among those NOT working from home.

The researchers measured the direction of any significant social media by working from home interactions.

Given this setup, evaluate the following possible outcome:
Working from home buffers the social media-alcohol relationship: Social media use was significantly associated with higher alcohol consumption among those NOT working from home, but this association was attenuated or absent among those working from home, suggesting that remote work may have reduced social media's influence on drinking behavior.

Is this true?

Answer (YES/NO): NO